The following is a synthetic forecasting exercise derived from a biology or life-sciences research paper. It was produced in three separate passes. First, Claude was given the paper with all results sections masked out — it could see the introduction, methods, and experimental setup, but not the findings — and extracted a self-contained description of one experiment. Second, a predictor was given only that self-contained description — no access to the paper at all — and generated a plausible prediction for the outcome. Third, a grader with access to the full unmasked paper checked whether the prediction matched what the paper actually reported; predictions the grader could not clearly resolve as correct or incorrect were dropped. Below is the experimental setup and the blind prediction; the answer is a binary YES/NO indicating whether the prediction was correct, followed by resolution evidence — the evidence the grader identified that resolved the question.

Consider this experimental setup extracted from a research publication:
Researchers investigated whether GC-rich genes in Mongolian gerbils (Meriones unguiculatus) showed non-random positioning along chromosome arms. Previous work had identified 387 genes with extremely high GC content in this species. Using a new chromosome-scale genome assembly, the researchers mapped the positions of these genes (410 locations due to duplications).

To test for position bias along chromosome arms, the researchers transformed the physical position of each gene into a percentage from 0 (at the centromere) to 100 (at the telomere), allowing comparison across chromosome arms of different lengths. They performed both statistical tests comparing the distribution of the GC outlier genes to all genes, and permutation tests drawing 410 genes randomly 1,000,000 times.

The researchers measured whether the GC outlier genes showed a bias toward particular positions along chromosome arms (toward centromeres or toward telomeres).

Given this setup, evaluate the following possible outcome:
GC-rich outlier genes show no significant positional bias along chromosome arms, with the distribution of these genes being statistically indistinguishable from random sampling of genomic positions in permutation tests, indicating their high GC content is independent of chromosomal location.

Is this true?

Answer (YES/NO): NO